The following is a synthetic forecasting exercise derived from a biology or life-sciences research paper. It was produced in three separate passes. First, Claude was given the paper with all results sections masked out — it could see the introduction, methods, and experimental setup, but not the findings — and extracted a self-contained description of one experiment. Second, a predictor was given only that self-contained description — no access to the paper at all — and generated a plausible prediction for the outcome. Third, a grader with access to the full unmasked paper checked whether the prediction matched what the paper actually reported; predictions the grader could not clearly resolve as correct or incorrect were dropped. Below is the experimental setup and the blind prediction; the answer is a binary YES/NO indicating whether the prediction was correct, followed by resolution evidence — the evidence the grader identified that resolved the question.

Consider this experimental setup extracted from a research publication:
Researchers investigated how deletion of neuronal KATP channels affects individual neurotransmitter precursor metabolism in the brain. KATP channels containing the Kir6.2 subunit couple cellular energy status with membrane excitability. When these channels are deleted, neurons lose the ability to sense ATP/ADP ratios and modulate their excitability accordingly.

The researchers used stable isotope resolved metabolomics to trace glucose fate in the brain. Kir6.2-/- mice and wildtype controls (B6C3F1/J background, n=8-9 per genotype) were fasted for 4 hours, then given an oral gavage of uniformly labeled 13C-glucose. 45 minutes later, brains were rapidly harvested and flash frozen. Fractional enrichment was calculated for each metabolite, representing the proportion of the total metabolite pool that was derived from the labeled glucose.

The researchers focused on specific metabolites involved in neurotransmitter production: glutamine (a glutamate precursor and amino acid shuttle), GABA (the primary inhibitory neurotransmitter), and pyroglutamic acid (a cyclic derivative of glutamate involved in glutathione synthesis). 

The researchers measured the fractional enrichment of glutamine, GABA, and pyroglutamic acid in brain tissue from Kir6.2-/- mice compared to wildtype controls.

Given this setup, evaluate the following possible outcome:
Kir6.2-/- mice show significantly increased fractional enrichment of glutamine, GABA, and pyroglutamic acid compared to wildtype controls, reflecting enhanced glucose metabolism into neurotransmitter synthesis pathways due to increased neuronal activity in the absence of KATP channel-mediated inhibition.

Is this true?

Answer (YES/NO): NO